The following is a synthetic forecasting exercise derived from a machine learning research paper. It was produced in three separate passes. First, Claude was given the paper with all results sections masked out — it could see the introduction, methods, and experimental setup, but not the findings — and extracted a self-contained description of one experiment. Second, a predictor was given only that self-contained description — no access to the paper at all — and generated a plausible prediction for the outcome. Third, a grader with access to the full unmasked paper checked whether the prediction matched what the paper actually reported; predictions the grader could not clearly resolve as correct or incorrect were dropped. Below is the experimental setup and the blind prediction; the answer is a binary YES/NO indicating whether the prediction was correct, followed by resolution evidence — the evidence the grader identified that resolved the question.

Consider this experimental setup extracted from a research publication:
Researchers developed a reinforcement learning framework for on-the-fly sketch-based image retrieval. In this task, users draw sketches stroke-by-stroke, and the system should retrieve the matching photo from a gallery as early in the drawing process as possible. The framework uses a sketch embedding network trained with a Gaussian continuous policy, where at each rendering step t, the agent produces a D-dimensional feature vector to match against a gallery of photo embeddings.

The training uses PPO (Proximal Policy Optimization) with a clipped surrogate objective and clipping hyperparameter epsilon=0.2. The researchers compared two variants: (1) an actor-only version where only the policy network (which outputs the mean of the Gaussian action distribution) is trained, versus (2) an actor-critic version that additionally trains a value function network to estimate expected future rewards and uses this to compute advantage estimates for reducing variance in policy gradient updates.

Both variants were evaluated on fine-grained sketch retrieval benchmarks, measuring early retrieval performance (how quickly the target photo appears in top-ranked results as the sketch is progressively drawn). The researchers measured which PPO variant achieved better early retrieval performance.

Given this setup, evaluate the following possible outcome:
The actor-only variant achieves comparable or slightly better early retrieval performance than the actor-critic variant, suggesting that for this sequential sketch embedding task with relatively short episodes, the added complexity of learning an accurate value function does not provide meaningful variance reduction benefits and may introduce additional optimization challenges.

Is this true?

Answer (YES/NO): YES